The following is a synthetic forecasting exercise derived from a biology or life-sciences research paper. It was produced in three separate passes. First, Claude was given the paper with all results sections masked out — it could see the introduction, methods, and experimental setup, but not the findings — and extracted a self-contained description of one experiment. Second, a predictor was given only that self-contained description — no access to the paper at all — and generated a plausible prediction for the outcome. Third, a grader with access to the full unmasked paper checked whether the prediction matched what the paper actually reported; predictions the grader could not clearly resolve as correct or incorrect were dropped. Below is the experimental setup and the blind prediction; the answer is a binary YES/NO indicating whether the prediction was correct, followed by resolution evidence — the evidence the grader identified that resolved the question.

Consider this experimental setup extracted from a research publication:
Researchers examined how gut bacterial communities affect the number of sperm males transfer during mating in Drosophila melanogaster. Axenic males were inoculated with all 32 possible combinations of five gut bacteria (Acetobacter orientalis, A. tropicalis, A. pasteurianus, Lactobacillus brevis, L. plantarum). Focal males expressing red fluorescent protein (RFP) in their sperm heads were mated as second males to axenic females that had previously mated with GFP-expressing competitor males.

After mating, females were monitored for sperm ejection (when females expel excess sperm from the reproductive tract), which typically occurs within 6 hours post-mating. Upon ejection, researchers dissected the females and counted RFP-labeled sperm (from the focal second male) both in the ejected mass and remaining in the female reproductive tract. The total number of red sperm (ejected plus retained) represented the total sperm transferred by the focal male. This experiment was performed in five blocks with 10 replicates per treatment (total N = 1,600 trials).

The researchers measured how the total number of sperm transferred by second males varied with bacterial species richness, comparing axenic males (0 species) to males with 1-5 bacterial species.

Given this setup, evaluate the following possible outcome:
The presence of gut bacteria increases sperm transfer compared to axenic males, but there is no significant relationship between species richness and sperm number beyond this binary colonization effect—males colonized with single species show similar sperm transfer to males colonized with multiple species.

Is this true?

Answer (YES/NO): NO